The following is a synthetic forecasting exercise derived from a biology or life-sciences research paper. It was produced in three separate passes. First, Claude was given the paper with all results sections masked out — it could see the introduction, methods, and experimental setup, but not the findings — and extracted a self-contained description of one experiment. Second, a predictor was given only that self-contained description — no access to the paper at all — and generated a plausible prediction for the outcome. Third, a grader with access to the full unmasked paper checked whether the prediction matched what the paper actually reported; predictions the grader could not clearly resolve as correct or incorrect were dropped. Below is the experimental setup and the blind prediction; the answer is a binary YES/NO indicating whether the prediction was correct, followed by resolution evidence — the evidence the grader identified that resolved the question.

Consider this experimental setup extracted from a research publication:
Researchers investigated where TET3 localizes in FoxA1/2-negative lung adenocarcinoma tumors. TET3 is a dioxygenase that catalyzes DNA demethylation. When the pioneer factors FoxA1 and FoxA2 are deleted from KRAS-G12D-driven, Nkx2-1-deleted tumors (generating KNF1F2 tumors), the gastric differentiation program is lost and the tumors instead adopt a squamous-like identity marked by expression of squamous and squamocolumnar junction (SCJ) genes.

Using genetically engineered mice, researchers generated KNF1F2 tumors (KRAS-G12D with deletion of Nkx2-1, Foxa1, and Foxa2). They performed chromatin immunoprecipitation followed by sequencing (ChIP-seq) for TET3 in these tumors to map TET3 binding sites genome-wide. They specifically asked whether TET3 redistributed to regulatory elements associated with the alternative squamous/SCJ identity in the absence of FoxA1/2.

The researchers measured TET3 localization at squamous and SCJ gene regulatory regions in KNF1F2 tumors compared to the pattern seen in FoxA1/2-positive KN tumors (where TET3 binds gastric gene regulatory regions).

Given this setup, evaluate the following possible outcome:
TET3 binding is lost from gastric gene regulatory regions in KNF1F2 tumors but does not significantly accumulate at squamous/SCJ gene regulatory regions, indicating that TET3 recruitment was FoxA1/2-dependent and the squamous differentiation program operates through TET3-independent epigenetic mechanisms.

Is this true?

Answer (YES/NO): NO